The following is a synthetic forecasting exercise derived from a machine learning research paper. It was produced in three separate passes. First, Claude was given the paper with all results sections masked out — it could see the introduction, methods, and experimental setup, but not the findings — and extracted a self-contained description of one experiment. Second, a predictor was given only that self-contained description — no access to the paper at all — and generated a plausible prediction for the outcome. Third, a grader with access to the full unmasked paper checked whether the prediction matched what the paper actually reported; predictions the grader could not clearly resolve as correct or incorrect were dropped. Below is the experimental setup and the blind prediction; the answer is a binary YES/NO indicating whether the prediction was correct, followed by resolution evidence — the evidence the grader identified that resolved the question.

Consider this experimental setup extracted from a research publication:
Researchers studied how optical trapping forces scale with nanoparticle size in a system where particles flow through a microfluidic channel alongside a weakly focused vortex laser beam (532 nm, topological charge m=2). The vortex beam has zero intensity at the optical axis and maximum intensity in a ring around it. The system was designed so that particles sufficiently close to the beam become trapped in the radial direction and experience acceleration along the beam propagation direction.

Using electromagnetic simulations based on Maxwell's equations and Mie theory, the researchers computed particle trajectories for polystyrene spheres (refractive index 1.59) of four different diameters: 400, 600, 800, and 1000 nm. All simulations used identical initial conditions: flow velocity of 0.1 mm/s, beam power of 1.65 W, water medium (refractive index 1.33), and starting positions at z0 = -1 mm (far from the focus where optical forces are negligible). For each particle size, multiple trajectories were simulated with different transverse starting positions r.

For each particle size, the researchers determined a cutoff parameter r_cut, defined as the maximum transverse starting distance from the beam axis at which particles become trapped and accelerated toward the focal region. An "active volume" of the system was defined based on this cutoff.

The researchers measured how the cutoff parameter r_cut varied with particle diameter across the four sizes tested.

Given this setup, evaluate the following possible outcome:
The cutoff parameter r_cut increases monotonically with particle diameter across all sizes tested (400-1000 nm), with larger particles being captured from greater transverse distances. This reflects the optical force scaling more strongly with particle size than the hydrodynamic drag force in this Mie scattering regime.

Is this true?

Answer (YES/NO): YES